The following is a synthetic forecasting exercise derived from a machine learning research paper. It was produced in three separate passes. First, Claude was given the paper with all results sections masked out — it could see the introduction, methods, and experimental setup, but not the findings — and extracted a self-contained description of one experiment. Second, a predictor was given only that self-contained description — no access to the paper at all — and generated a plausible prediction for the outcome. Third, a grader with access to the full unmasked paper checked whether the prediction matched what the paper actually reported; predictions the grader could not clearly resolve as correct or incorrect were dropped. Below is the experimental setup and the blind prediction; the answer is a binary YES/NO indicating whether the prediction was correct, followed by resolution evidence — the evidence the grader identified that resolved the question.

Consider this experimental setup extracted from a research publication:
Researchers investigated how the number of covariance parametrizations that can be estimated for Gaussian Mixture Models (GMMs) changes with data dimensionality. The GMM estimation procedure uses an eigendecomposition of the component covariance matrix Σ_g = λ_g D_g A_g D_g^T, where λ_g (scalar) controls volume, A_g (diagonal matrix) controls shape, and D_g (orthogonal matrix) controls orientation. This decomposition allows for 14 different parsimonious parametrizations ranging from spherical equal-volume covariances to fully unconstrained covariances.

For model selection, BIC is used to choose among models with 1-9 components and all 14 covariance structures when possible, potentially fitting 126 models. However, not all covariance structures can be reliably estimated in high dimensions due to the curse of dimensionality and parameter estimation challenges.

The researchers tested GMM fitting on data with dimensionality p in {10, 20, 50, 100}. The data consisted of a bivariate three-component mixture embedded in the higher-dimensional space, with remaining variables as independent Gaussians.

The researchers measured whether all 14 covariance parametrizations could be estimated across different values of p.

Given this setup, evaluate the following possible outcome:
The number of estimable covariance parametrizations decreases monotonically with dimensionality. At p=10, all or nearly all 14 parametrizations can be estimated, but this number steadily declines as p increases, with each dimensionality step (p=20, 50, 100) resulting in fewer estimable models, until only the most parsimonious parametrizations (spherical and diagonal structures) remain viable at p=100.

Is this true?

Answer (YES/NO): NO